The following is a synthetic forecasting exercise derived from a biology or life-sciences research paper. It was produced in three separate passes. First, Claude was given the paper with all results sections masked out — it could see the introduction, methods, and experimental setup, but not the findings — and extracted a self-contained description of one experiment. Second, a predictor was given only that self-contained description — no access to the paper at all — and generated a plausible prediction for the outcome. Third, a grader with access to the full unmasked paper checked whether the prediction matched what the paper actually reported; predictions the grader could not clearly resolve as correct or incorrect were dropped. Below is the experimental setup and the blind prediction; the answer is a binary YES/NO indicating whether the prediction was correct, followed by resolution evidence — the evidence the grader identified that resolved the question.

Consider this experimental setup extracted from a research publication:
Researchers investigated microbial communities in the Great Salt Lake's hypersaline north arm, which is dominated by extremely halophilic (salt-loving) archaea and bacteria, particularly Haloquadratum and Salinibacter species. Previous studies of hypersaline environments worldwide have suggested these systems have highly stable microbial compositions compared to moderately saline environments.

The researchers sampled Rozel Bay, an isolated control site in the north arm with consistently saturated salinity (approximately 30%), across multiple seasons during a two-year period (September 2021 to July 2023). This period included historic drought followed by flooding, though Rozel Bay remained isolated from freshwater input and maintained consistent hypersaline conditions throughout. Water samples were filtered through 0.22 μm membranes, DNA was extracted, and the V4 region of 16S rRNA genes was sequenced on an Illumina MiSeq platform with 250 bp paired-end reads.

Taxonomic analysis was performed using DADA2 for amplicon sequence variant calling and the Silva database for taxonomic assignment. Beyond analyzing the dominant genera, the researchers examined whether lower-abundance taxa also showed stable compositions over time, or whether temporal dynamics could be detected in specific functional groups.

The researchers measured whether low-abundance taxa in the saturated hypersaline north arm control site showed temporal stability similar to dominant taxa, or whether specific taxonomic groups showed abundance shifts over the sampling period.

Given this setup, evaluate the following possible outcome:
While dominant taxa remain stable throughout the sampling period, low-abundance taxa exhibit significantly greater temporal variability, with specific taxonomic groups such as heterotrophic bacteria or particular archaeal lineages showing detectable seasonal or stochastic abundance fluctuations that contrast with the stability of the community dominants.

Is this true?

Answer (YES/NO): YES